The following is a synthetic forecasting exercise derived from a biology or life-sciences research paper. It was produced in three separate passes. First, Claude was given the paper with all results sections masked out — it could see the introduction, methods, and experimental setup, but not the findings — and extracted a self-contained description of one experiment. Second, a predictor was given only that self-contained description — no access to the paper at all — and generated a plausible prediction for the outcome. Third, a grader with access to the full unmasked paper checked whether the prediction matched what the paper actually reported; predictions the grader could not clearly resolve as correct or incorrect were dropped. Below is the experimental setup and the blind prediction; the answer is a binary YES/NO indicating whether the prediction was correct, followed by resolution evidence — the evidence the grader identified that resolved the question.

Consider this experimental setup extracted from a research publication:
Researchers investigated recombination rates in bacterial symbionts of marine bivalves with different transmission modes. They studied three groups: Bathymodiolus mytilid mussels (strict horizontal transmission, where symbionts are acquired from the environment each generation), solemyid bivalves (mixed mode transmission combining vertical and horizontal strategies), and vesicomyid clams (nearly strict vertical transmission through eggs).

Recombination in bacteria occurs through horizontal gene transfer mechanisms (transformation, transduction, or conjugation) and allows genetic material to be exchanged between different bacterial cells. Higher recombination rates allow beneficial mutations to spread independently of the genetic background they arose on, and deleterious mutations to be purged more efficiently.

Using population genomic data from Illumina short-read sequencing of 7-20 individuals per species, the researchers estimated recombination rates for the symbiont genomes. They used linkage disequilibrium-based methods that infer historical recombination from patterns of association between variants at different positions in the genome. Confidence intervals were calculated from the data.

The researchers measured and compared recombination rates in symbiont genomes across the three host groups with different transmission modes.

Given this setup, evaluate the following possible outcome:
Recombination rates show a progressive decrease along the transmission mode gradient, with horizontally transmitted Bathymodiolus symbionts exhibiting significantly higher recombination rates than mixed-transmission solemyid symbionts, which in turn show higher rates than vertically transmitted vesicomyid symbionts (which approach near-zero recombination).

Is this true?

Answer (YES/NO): NO